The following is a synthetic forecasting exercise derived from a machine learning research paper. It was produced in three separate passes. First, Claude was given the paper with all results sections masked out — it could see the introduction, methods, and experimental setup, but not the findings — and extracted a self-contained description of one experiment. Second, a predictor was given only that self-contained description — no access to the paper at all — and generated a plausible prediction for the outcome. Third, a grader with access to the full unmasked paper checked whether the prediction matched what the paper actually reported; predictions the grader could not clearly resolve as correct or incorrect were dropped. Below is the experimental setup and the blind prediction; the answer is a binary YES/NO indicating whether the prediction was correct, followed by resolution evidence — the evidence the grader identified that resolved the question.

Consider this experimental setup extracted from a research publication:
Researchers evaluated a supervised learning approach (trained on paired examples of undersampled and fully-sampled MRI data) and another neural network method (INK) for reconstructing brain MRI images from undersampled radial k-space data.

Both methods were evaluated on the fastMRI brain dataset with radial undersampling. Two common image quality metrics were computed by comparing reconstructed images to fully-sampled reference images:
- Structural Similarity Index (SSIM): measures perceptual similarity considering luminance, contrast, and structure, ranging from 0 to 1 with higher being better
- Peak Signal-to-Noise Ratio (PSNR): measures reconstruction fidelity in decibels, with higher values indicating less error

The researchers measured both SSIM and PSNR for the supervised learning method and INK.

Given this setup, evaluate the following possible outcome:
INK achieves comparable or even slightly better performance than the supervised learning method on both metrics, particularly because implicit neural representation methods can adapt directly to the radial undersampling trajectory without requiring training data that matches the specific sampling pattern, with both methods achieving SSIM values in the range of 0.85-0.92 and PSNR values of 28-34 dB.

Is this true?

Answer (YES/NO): NO